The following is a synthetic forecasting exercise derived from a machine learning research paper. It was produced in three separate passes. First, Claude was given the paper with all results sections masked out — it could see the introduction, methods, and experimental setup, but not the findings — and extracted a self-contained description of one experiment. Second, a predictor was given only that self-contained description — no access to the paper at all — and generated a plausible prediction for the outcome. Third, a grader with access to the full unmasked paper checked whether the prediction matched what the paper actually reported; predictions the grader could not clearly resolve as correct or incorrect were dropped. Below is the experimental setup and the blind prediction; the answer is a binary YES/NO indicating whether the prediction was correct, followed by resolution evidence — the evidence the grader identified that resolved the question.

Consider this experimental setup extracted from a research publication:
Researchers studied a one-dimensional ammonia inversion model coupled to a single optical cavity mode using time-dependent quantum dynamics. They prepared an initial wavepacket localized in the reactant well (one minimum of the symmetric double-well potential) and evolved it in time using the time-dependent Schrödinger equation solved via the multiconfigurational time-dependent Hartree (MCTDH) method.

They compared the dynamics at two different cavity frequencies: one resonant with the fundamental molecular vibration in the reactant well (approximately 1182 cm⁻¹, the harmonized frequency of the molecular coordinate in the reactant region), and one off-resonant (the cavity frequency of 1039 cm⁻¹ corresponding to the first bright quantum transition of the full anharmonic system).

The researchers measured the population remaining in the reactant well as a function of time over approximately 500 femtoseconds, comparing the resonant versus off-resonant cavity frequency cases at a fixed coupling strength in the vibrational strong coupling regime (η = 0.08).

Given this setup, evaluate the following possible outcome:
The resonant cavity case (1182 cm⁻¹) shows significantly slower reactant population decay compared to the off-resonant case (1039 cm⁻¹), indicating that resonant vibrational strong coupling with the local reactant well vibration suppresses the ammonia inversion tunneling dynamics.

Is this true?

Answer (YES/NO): YES